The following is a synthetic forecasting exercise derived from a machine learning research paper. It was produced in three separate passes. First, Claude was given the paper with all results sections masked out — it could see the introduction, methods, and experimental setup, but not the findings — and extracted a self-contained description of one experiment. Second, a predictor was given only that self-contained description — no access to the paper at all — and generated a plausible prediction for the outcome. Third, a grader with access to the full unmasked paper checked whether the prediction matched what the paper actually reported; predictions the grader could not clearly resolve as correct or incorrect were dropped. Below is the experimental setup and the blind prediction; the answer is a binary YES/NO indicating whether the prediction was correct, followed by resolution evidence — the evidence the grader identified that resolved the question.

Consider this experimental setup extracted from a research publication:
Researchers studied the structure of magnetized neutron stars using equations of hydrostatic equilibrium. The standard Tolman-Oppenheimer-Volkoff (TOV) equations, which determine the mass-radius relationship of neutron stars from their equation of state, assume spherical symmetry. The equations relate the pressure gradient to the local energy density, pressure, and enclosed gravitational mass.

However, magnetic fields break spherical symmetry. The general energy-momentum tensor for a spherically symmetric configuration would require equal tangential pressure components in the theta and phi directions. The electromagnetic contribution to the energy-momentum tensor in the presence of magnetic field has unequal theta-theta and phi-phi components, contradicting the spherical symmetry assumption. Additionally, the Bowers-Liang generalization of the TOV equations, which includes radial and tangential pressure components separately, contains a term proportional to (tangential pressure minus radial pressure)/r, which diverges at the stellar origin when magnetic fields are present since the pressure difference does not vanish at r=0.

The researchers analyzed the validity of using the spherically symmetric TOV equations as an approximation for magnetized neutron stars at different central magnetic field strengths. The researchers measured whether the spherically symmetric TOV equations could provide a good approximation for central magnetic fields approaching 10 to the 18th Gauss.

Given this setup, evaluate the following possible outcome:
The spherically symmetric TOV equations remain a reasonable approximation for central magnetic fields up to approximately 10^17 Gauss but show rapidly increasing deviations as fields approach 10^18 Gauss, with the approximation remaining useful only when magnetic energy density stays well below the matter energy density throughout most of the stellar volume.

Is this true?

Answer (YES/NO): NO